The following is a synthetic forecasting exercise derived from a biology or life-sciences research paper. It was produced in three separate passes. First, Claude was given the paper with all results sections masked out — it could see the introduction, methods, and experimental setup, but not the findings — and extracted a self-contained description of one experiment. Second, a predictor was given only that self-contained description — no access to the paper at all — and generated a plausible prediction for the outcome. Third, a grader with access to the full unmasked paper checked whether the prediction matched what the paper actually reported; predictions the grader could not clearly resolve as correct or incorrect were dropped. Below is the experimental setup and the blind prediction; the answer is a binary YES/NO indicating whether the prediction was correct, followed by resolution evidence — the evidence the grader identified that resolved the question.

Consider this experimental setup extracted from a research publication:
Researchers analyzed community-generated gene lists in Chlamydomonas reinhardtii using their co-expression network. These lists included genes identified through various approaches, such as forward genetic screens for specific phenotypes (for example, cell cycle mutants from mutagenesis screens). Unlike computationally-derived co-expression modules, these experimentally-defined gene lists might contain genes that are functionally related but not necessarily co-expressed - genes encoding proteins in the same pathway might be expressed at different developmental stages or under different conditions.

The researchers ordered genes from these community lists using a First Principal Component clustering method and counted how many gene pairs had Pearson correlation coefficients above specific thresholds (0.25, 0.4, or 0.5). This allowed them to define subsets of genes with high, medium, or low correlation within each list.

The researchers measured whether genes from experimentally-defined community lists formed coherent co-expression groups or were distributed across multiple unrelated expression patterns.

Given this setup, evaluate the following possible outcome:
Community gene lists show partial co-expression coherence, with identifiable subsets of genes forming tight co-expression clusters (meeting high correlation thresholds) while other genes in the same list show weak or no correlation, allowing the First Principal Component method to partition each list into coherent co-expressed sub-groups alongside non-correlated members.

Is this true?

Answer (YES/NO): YES